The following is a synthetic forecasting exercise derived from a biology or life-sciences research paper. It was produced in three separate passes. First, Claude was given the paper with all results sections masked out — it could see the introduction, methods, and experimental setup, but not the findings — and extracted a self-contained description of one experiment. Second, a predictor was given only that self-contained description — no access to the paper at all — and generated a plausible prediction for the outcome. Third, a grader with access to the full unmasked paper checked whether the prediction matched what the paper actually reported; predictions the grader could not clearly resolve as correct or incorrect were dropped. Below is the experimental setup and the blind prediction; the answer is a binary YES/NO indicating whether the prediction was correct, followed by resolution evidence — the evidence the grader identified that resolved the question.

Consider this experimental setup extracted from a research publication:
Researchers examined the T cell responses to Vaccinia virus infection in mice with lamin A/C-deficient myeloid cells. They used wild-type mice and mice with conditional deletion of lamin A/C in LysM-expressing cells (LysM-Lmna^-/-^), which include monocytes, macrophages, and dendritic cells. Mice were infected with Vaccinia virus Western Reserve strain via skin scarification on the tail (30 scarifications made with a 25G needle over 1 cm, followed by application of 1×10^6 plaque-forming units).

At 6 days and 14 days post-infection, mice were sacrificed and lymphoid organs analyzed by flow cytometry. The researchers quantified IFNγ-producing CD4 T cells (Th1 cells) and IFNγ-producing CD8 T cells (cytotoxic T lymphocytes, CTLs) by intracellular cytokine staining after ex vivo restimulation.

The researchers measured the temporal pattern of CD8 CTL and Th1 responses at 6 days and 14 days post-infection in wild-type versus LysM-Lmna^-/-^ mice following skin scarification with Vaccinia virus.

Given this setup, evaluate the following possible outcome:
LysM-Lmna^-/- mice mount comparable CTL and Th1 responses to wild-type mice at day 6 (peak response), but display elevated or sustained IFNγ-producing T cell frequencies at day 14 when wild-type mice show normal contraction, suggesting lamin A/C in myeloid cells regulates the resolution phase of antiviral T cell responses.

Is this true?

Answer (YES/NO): NO